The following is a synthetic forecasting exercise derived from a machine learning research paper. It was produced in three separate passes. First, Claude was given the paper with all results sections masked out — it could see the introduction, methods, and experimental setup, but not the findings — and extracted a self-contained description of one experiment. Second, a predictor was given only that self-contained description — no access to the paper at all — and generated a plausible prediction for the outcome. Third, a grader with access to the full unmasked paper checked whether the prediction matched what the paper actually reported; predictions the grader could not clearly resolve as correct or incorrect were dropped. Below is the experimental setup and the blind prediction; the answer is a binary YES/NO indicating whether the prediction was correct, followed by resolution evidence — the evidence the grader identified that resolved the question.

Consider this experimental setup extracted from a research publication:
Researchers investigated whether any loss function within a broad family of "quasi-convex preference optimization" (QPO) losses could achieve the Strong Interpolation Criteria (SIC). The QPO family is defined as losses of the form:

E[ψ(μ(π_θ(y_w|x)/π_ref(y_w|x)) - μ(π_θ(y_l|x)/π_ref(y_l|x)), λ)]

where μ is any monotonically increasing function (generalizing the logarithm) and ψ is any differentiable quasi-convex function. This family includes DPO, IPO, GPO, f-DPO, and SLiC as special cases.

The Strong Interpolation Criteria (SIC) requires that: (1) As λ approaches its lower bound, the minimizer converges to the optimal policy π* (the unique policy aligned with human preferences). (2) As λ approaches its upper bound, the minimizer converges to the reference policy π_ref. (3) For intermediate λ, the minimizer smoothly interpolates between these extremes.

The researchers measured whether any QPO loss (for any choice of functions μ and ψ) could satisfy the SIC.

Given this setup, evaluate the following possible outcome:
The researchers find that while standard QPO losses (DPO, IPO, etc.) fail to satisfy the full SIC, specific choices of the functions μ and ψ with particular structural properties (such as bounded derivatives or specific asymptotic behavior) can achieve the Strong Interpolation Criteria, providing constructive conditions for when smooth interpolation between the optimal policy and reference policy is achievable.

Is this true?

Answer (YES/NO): NO